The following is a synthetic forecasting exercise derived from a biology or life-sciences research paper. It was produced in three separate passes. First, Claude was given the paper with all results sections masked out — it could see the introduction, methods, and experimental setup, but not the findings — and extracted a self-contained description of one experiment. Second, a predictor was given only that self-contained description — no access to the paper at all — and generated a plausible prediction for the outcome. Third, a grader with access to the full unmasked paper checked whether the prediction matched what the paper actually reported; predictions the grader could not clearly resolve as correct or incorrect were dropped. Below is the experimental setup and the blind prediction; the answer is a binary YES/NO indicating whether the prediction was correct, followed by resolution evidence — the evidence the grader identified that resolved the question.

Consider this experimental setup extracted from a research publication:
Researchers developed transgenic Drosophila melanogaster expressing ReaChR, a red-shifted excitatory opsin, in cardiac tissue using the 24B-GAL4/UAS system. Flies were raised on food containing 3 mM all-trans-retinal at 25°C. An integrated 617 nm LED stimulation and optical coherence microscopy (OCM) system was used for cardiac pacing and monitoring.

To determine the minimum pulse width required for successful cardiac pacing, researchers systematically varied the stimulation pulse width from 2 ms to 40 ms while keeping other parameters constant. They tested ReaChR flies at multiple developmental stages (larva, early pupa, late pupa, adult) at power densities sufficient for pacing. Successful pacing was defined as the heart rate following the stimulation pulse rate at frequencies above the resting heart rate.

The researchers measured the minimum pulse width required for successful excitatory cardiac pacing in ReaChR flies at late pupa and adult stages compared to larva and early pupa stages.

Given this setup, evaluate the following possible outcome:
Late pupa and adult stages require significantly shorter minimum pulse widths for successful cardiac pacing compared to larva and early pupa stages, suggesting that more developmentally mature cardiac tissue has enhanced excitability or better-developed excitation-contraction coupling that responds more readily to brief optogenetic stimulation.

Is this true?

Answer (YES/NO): YES